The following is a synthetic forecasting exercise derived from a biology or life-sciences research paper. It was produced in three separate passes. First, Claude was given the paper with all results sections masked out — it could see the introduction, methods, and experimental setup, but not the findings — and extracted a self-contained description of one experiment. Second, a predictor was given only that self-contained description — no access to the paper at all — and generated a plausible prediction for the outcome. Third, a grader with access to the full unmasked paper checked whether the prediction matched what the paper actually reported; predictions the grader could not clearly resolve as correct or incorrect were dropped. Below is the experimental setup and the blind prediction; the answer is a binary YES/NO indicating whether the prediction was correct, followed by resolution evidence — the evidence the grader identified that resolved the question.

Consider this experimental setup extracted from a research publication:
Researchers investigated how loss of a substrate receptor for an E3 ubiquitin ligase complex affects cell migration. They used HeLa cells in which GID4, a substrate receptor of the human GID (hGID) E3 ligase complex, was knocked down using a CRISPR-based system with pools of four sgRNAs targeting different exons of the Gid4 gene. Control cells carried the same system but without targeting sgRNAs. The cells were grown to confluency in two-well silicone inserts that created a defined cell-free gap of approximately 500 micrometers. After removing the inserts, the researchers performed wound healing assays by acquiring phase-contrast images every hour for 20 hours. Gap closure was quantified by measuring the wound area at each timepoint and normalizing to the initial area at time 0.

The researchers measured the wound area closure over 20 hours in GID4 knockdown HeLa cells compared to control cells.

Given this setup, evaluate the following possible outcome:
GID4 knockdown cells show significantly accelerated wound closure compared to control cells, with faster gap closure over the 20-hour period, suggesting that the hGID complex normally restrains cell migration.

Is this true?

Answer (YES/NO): NO